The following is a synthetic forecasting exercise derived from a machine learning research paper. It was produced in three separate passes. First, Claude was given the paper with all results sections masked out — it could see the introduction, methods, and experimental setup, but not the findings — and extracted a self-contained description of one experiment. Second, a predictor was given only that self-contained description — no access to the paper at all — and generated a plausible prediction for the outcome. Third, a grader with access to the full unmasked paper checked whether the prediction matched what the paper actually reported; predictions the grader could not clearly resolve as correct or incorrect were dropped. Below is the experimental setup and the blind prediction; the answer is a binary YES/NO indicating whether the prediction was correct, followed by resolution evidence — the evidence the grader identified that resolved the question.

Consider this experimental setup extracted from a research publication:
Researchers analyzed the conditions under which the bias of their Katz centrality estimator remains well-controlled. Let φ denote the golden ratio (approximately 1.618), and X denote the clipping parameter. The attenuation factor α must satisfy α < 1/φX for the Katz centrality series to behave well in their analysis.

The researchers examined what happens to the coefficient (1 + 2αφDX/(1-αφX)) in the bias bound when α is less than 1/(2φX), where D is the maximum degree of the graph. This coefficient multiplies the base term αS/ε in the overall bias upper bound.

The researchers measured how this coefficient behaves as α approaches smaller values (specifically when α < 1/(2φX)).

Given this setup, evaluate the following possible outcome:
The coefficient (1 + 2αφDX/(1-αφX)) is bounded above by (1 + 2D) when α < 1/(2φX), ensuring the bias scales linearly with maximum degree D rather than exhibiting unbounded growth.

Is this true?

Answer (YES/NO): NO